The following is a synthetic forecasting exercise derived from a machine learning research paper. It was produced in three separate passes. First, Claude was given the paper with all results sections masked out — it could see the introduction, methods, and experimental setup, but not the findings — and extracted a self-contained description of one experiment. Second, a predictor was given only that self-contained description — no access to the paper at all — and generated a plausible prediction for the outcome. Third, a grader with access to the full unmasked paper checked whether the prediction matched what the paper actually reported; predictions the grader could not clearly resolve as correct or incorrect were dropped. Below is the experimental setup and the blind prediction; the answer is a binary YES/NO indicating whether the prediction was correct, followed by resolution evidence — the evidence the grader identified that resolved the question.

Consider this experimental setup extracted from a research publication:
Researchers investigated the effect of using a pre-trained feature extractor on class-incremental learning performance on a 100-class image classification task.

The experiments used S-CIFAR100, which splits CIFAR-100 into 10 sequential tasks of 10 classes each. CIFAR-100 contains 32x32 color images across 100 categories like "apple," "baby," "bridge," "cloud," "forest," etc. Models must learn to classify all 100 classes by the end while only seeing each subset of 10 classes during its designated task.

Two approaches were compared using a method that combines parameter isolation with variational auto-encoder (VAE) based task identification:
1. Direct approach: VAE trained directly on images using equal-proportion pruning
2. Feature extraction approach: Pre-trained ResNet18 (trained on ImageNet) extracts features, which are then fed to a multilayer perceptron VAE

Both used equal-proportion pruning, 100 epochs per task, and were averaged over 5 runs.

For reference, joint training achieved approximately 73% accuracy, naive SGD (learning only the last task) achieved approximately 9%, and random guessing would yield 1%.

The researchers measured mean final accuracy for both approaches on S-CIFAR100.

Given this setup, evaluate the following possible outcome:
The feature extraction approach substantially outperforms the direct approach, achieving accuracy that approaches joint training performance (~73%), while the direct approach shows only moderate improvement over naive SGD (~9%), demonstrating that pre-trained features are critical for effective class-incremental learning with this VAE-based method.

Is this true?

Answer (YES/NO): NO